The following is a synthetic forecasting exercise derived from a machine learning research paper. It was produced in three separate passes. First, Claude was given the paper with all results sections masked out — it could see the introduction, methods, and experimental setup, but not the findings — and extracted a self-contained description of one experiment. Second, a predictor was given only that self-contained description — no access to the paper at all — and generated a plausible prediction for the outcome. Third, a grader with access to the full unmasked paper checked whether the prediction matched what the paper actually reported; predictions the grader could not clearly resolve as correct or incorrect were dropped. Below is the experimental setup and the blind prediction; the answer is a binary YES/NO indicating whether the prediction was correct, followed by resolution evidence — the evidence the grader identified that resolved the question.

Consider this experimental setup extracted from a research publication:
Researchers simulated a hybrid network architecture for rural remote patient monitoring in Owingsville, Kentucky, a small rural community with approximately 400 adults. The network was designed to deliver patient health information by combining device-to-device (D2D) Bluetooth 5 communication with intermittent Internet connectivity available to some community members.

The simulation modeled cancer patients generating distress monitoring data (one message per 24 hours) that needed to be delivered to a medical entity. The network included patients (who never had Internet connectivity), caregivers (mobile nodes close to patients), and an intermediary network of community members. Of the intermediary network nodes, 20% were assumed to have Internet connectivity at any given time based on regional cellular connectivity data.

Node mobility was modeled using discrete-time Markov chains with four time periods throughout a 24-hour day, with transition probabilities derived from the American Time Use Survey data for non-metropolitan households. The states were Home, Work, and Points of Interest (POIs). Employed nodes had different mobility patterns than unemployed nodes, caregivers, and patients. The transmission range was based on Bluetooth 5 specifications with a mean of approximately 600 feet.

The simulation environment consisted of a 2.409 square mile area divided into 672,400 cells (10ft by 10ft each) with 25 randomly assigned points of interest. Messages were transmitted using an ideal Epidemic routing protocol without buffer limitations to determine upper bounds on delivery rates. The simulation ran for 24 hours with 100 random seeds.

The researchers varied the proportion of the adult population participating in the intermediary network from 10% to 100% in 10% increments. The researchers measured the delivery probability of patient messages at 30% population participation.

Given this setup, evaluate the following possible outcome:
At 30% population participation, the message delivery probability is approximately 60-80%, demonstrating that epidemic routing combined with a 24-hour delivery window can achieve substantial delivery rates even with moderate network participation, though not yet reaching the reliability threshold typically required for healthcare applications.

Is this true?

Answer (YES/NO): NO